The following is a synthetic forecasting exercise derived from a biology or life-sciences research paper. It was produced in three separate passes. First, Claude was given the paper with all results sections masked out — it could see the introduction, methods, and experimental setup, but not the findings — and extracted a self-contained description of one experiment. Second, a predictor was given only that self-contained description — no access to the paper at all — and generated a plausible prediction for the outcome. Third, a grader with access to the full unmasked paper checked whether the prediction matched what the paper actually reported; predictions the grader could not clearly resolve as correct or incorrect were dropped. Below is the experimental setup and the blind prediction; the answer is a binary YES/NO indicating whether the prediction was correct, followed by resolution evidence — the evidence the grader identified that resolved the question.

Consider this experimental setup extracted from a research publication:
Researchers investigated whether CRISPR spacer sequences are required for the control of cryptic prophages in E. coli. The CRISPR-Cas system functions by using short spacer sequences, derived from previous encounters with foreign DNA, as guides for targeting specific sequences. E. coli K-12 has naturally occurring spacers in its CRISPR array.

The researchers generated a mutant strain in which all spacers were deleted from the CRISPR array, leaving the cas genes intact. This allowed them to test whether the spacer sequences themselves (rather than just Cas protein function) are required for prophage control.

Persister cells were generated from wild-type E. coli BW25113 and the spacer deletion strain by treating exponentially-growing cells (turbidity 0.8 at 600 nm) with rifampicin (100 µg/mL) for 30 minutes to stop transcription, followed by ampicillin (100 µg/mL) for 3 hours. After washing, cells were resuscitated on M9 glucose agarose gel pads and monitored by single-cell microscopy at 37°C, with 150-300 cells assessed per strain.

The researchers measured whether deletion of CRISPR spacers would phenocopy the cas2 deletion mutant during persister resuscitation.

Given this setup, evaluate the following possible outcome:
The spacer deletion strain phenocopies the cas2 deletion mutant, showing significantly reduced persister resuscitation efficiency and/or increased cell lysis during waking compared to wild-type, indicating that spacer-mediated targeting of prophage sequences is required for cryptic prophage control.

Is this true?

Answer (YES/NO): YES